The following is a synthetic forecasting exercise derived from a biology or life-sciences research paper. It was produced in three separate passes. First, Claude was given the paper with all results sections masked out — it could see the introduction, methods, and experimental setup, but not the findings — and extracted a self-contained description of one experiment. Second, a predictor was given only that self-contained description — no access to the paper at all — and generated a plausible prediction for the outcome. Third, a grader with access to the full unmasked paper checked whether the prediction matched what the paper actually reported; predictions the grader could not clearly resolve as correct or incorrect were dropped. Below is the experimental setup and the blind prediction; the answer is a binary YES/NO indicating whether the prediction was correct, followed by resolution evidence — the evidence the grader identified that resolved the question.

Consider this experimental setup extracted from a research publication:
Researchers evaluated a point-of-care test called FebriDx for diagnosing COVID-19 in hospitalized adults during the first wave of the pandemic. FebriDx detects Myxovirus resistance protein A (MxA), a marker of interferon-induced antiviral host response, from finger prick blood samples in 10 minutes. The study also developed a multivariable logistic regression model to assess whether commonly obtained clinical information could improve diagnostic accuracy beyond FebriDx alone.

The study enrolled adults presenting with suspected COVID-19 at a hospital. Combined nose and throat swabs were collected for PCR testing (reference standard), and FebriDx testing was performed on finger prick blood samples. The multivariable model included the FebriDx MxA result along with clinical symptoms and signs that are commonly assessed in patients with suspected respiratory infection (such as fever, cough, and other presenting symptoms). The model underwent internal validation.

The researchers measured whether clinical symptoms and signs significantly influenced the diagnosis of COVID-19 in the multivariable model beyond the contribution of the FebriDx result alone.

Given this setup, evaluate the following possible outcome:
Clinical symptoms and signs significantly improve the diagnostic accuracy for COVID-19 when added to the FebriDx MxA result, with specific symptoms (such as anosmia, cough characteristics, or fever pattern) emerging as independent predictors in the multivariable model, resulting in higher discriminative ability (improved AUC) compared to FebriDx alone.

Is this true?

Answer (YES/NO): NO